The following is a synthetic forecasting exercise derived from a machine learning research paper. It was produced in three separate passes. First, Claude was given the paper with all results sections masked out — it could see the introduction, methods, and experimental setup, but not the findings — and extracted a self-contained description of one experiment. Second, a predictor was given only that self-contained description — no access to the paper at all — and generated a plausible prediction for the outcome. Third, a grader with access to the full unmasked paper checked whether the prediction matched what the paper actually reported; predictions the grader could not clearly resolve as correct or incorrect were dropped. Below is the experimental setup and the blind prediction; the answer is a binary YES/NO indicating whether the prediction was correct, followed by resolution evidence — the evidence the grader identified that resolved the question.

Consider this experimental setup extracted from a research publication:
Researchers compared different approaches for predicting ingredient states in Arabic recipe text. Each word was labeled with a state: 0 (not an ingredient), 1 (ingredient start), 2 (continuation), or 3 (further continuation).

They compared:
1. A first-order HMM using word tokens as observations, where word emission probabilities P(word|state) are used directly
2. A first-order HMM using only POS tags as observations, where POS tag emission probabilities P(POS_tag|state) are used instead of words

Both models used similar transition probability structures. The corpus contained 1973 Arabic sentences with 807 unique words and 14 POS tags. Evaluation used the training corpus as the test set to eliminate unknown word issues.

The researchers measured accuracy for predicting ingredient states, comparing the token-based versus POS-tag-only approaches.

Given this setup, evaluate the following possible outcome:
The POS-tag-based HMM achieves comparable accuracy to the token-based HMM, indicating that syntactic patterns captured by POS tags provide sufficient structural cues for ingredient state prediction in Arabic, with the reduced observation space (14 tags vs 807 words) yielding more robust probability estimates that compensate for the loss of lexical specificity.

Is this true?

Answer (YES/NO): NO